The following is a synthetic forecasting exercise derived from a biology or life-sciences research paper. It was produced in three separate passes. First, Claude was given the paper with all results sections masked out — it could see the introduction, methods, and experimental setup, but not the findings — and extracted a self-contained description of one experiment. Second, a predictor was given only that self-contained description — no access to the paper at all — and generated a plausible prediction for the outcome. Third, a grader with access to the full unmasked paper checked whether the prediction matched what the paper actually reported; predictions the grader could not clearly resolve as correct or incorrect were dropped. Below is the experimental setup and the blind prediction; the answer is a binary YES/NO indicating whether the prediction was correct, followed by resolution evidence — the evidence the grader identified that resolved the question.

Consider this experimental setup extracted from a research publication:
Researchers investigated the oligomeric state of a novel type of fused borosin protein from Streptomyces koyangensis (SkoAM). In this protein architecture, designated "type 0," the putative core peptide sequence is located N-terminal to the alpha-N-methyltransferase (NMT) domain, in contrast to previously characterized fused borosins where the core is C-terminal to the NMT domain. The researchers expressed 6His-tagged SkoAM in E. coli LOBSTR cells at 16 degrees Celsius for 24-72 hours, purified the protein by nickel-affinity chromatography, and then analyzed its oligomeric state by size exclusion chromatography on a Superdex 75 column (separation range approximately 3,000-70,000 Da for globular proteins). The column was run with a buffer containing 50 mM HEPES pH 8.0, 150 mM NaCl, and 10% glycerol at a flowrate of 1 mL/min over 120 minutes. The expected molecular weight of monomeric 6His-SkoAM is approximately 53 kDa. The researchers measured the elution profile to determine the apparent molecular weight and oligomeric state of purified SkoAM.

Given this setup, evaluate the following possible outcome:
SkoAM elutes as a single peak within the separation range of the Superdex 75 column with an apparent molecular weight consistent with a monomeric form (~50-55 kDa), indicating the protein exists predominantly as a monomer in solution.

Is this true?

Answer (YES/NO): YES